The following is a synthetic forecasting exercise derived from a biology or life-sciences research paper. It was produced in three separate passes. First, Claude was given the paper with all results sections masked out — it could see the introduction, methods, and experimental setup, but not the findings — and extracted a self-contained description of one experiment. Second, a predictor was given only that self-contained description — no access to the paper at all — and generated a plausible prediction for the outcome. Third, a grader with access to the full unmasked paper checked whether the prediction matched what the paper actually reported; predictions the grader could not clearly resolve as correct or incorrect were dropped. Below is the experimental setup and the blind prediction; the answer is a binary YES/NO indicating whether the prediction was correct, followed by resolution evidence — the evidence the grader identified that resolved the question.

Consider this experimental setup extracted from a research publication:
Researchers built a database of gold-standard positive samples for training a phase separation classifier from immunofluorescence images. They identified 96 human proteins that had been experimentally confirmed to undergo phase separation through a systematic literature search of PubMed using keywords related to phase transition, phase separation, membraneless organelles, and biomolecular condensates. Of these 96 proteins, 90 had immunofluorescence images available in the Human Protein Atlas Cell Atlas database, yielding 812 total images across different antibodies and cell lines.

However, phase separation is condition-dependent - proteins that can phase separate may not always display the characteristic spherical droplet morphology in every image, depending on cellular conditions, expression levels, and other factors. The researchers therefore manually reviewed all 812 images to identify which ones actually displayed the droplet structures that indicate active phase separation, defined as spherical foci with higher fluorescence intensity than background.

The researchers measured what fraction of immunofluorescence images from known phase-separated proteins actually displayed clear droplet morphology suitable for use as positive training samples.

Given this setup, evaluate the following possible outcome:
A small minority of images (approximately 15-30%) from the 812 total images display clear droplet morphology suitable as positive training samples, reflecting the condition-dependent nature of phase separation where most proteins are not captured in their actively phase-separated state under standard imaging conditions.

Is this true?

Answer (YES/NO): NO